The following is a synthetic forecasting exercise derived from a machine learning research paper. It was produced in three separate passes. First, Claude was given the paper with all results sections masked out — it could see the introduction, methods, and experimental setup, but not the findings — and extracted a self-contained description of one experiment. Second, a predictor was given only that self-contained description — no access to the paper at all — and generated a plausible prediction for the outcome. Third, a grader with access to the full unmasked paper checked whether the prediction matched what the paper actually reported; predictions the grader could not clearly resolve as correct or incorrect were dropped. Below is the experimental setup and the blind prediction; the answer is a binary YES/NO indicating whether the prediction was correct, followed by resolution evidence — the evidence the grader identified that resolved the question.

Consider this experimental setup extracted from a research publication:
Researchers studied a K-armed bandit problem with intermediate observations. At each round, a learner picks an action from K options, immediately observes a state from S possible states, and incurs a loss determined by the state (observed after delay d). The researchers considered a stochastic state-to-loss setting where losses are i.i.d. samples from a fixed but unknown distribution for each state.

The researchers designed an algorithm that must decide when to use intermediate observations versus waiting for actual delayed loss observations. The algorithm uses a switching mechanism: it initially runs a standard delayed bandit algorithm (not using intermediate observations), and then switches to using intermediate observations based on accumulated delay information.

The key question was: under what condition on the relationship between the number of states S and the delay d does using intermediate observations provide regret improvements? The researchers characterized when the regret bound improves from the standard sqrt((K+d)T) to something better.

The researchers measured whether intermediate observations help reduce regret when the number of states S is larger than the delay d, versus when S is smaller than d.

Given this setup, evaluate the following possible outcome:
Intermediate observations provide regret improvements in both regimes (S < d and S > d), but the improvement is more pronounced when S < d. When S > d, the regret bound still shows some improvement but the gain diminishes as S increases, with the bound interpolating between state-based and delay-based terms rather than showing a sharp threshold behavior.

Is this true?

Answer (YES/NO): NO